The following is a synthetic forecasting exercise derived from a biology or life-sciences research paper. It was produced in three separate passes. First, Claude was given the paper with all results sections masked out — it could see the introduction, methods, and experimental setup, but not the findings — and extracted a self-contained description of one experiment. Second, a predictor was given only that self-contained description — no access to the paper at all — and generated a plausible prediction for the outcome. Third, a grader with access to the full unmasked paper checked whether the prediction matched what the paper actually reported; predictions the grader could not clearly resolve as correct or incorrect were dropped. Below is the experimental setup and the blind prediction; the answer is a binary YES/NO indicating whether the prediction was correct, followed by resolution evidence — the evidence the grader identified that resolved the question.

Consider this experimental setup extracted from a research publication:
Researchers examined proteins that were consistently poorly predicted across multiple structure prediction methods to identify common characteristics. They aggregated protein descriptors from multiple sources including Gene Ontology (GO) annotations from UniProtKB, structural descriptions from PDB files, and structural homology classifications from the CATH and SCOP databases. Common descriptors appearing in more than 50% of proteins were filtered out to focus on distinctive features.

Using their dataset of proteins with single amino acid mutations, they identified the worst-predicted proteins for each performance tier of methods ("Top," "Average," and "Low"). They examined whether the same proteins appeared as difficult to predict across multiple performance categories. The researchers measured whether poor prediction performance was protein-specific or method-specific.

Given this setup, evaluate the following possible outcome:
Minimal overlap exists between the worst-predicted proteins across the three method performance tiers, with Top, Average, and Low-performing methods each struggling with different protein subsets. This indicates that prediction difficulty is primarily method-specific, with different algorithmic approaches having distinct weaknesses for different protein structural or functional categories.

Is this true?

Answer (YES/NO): NO